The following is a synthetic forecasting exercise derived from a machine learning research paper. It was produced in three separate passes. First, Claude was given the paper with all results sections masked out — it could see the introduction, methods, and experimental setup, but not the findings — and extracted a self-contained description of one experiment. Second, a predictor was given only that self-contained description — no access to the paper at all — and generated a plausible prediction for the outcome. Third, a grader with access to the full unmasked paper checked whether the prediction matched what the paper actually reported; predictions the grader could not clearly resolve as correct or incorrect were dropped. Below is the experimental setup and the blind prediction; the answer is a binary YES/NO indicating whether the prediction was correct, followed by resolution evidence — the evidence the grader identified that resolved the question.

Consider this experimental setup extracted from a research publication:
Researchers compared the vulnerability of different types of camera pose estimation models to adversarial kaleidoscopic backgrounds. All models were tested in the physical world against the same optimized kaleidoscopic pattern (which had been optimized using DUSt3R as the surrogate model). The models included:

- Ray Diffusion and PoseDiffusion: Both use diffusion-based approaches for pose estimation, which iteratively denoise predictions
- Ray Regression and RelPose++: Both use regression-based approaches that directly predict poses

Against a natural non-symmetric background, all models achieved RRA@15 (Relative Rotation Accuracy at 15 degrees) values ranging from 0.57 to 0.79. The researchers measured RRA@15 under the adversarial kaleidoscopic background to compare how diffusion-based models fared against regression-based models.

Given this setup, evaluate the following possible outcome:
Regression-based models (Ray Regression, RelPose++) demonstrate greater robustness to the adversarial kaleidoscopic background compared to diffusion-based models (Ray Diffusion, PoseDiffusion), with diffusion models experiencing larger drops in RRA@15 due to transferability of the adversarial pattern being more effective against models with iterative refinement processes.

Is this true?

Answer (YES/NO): NO